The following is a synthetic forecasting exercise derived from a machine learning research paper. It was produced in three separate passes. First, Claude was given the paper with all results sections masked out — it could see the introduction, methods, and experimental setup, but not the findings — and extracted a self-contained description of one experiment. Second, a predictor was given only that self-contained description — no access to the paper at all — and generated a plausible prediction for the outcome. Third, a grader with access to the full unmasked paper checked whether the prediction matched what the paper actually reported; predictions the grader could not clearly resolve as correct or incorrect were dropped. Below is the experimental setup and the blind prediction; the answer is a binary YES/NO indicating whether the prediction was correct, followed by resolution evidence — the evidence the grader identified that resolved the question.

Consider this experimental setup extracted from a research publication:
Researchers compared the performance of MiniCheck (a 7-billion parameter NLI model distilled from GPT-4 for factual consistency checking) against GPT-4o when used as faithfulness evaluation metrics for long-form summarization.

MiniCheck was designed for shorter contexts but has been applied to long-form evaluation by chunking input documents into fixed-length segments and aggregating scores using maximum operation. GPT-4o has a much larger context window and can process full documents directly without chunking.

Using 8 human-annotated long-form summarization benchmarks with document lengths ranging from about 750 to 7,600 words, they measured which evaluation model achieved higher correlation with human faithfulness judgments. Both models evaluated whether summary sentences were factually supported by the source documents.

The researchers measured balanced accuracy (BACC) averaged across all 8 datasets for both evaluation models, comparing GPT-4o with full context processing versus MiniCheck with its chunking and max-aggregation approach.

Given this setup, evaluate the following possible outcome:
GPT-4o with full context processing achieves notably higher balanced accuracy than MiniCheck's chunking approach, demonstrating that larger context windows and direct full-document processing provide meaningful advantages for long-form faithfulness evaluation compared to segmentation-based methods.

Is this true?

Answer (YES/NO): NO